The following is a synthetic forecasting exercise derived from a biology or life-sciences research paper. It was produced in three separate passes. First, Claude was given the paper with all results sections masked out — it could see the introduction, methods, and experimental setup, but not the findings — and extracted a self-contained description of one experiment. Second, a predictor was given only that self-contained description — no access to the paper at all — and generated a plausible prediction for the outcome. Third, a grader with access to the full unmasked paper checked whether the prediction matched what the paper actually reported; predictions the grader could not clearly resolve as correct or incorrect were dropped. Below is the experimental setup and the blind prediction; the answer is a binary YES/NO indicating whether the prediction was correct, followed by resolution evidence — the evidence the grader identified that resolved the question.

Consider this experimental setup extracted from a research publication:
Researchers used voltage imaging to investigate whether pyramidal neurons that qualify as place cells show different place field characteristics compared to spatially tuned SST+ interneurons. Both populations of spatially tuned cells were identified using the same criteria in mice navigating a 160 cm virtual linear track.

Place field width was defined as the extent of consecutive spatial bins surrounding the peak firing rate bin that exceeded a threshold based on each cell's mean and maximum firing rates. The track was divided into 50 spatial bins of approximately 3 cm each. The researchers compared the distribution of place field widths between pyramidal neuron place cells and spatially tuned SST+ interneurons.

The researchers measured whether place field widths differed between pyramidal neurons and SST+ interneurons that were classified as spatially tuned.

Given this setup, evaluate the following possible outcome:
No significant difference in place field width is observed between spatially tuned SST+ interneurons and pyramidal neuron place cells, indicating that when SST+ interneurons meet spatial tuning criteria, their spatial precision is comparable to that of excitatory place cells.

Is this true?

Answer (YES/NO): YES